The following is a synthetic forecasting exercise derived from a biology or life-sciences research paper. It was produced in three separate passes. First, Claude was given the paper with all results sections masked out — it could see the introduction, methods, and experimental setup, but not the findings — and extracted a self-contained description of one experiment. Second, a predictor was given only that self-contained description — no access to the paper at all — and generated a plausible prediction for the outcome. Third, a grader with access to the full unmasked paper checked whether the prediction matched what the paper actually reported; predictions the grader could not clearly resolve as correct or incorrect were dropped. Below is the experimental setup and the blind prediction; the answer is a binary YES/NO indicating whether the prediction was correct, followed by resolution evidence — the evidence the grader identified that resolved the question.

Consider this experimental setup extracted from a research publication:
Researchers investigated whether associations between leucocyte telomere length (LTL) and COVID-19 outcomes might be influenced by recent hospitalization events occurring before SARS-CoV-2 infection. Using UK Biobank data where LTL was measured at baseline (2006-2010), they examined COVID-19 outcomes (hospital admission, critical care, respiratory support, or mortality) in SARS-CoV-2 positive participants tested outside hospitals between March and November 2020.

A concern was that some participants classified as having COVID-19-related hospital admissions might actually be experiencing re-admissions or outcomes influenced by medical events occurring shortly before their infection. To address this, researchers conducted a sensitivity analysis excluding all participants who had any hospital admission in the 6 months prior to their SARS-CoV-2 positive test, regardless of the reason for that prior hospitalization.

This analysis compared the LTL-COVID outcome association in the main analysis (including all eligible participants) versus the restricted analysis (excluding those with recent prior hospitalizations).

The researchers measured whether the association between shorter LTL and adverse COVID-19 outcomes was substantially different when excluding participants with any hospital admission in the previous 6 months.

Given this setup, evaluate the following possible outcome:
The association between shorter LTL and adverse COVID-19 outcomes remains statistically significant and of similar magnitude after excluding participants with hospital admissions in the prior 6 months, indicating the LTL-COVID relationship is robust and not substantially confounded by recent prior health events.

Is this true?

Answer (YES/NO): YES